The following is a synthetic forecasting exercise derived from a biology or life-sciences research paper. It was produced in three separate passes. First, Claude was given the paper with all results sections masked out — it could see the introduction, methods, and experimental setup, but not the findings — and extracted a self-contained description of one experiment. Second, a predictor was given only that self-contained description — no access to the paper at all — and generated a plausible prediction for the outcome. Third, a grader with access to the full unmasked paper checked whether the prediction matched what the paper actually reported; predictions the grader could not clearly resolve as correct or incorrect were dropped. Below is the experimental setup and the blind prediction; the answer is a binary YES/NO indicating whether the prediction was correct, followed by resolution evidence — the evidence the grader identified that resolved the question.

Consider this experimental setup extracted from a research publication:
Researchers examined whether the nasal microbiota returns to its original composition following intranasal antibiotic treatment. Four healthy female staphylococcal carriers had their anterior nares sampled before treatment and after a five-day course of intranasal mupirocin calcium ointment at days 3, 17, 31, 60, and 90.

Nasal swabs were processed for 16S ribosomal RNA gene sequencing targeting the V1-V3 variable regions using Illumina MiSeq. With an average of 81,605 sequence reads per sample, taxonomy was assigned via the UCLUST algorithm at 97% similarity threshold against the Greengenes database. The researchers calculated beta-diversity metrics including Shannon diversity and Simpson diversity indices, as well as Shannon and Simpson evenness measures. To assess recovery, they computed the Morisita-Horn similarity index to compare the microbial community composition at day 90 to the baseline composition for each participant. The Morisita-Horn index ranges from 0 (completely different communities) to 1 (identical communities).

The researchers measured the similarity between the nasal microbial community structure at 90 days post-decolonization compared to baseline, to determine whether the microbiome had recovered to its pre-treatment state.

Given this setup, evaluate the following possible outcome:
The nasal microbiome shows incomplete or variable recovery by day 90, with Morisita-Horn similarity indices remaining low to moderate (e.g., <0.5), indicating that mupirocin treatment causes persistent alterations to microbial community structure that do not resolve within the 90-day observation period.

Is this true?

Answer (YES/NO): NO